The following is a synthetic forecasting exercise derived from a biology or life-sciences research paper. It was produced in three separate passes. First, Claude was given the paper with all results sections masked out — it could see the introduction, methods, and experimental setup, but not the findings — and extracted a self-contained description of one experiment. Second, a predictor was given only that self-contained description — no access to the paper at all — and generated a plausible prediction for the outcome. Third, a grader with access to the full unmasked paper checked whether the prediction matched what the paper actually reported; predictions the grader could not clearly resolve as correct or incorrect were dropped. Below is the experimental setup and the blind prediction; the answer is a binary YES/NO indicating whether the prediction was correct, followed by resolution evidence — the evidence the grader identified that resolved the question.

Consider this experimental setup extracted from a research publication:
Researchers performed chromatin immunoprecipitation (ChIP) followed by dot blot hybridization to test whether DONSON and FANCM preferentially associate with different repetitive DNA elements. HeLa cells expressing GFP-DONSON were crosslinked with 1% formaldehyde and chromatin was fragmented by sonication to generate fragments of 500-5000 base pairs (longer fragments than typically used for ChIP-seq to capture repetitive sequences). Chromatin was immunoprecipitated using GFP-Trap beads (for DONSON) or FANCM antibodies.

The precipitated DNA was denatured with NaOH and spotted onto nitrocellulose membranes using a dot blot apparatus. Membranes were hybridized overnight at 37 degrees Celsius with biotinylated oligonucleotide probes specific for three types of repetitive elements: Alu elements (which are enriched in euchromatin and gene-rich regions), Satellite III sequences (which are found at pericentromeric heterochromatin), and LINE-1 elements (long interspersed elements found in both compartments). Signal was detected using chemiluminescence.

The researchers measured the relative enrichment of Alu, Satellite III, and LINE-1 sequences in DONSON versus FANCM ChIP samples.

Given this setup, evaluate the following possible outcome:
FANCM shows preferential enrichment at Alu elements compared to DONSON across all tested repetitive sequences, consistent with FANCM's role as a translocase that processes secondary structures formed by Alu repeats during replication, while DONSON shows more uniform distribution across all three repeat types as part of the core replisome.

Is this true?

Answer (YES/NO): NO